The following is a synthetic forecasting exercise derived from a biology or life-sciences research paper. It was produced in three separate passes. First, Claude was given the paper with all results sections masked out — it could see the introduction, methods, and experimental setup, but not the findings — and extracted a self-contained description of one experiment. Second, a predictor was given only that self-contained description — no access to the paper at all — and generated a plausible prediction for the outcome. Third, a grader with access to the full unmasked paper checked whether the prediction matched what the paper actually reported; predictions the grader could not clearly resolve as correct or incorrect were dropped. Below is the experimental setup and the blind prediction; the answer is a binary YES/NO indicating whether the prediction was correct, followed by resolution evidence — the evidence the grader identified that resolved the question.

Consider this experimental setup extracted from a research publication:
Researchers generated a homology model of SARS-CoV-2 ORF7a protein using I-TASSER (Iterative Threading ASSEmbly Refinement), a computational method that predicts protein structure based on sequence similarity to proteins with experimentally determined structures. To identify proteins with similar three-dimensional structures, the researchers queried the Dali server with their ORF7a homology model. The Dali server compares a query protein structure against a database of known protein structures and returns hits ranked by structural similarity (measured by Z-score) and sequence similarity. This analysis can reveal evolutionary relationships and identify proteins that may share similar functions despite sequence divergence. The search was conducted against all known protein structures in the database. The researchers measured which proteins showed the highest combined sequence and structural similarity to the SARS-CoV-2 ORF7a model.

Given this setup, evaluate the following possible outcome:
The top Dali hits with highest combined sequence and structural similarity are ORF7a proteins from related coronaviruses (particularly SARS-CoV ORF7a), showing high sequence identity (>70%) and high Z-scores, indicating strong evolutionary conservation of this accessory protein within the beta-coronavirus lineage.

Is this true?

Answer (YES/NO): YES